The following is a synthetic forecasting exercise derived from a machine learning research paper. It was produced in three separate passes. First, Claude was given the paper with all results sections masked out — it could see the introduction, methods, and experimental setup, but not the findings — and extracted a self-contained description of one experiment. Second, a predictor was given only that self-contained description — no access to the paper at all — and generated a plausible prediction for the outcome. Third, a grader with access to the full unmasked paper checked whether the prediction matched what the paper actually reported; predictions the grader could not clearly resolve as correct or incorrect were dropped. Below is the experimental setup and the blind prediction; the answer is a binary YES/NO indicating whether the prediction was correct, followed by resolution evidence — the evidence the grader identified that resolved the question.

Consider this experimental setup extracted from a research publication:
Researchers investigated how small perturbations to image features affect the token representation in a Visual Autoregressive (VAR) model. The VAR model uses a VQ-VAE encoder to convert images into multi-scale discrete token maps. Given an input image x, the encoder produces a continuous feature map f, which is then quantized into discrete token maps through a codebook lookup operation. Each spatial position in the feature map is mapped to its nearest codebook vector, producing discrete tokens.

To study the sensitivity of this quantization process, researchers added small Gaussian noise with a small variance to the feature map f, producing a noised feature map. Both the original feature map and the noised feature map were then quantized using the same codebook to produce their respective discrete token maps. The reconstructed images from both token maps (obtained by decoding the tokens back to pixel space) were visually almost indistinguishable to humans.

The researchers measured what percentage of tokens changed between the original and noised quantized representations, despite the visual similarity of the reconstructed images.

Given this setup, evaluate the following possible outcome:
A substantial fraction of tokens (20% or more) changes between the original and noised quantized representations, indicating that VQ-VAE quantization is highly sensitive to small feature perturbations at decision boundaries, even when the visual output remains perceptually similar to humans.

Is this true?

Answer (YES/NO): YES